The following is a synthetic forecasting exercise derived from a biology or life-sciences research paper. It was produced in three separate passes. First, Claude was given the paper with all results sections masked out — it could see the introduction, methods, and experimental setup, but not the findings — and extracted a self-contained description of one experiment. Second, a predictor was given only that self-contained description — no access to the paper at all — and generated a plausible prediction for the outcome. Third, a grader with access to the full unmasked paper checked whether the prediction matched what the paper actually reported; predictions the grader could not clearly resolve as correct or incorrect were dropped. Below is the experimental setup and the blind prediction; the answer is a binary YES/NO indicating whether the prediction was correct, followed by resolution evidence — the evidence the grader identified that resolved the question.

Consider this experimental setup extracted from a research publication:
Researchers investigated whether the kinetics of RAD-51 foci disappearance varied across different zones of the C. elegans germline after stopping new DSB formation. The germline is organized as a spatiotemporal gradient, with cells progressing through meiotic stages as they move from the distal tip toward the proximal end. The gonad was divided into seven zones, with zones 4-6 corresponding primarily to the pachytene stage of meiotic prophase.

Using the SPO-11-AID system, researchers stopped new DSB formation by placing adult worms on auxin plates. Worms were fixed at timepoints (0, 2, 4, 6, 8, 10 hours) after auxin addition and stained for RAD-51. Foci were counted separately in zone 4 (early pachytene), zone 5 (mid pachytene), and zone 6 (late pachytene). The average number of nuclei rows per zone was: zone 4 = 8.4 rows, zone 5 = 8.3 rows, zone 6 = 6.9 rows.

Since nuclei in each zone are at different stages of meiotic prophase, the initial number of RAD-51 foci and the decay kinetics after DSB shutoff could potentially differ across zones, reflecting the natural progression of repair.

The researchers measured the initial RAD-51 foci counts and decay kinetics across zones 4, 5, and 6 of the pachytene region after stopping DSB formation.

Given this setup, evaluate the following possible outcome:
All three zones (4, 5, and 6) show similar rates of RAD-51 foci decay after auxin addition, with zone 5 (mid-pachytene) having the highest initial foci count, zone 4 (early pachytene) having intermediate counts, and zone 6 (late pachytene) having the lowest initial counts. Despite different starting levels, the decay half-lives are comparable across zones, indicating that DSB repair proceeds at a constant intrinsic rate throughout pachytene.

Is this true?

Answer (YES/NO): NO